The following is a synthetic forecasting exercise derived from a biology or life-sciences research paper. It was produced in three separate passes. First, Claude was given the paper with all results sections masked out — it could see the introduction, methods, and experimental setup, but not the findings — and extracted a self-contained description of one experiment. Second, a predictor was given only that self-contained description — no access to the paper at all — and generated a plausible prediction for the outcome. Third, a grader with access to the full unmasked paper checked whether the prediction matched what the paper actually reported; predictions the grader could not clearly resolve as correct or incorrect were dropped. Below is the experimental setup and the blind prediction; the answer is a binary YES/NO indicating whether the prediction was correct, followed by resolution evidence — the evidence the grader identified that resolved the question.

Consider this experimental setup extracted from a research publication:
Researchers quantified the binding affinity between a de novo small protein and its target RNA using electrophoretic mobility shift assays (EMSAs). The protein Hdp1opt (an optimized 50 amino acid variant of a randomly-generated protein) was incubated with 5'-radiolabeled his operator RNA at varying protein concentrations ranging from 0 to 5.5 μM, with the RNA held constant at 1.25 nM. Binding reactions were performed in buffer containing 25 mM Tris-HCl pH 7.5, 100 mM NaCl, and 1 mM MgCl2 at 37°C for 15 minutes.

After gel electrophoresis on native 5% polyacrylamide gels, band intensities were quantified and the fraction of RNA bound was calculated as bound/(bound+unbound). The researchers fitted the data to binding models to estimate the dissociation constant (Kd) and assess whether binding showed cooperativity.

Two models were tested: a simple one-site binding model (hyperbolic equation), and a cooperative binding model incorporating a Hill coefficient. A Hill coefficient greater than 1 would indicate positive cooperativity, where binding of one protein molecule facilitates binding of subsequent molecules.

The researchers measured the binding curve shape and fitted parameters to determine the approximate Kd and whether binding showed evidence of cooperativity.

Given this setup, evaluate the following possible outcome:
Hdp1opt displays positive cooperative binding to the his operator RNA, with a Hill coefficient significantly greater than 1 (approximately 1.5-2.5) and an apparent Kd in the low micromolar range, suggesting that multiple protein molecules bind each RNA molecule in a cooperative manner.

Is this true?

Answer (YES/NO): YES